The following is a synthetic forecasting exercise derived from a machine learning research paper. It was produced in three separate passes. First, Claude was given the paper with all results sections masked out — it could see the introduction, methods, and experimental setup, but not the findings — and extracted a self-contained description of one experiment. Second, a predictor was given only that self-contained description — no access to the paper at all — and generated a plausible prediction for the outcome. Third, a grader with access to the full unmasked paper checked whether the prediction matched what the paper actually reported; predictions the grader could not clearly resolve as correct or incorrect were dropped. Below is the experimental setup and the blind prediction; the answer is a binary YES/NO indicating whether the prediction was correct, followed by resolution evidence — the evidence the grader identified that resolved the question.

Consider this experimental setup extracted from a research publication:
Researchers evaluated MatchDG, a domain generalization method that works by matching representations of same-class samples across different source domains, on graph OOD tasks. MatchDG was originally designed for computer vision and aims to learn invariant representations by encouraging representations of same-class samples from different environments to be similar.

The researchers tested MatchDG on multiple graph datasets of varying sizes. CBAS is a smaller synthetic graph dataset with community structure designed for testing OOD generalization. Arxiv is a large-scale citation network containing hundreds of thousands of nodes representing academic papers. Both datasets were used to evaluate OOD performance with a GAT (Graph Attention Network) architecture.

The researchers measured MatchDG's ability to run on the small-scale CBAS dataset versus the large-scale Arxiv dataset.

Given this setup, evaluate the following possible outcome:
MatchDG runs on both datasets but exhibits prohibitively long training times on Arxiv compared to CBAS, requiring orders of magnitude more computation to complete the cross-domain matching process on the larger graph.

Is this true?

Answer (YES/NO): NO